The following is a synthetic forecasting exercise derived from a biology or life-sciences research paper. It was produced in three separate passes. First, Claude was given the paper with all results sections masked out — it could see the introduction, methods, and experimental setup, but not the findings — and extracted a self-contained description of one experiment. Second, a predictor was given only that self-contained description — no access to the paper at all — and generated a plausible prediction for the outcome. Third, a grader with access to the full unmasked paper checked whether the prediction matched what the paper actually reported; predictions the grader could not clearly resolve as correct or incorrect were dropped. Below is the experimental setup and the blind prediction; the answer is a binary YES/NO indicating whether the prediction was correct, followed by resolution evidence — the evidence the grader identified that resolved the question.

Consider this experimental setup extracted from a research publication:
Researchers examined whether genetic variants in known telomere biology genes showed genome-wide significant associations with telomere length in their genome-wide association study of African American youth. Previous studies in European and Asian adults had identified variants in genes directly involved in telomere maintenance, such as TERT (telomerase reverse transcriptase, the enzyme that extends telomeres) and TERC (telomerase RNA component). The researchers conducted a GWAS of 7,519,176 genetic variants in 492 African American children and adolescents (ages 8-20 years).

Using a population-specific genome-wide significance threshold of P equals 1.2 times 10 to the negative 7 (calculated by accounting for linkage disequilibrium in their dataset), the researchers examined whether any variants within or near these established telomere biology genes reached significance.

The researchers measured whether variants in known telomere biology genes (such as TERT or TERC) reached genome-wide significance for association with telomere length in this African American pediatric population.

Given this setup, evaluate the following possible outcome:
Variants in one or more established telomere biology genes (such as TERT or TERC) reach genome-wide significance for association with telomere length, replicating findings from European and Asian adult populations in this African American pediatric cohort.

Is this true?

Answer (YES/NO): NO